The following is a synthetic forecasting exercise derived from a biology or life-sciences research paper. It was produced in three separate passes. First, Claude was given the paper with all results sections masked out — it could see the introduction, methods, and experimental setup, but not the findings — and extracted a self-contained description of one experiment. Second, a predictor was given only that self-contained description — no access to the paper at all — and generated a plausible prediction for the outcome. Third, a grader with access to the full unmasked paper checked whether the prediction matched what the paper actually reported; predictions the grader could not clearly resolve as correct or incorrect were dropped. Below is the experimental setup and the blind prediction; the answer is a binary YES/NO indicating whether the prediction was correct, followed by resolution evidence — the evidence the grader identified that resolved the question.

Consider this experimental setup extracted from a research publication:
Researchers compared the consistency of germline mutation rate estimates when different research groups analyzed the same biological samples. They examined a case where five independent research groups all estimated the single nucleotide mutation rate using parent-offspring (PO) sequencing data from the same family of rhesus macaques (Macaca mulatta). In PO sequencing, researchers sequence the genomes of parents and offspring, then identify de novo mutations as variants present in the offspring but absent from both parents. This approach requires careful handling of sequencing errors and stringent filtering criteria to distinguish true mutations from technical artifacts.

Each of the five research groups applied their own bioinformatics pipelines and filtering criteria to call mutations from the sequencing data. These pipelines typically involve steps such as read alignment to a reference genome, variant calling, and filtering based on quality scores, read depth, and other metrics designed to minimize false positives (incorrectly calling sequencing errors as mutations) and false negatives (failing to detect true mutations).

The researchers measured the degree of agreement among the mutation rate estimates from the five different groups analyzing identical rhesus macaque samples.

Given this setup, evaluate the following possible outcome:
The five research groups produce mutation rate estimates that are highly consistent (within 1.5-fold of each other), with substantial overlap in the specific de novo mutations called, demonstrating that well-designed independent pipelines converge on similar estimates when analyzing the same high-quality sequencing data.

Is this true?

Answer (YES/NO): NO